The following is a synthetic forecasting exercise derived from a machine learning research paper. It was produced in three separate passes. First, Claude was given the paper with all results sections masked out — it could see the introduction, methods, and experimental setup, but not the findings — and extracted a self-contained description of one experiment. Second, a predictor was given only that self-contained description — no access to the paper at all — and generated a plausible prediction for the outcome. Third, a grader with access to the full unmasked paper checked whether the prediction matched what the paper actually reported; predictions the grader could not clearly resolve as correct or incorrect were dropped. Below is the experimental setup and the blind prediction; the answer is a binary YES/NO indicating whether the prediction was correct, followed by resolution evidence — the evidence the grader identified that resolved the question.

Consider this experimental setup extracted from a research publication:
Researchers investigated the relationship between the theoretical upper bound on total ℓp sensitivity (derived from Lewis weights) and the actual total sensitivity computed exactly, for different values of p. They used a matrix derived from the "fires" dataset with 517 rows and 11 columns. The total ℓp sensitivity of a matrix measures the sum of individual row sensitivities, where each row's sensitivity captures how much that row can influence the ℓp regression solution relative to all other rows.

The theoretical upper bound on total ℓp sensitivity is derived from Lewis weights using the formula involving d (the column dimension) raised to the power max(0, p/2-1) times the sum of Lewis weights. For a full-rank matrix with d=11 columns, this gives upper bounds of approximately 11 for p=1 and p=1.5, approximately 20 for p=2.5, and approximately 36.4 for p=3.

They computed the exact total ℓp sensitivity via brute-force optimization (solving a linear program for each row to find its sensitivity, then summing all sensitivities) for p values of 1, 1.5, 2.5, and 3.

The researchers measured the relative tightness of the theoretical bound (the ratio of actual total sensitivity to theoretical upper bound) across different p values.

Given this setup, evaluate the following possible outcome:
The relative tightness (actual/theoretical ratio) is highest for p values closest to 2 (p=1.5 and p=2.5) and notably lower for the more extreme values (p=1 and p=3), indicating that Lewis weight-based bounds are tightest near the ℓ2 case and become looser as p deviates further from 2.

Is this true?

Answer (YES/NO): NO